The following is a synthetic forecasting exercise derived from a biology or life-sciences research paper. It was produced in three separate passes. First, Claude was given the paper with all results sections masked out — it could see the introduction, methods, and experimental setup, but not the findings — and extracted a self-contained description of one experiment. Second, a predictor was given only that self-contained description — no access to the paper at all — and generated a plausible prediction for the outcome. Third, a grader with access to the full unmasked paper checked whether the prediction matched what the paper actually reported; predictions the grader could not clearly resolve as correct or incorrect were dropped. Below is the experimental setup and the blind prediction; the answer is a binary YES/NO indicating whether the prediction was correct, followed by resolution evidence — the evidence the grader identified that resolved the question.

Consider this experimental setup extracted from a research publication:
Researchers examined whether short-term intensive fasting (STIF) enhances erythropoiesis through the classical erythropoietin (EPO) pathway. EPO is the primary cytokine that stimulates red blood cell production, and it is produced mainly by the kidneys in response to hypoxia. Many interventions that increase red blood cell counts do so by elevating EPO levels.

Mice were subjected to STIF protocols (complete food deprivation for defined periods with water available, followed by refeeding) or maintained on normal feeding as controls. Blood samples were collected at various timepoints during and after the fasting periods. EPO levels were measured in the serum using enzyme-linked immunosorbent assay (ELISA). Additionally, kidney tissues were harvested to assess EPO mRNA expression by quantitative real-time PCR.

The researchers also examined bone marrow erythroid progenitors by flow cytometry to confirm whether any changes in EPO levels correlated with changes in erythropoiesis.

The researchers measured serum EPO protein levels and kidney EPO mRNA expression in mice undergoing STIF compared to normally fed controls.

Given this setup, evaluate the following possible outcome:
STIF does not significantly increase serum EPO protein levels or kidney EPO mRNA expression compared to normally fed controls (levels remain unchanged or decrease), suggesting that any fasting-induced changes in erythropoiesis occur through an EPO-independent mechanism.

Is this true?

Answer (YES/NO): YES